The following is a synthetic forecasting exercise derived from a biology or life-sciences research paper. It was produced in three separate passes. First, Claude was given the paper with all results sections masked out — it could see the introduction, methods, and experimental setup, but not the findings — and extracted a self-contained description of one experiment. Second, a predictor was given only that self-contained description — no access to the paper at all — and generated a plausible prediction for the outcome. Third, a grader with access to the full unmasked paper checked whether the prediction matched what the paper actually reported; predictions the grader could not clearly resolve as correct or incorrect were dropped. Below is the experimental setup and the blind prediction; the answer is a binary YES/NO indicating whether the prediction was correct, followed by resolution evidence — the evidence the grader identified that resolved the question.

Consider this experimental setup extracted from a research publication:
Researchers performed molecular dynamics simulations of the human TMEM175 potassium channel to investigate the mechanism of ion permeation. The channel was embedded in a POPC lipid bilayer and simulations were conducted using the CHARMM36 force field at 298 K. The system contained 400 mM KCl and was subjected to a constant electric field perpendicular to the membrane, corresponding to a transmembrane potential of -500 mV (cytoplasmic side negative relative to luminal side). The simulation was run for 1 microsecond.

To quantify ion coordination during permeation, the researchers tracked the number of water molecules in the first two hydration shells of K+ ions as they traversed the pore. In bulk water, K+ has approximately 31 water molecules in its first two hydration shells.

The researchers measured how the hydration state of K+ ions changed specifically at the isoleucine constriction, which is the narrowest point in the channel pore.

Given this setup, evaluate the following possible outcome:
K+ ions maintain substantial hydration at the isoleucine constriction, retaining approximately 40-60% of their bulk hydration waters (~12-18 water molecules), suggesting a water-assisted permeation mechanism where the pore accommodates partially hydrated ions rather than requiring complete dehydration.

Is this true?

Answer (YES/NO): NO